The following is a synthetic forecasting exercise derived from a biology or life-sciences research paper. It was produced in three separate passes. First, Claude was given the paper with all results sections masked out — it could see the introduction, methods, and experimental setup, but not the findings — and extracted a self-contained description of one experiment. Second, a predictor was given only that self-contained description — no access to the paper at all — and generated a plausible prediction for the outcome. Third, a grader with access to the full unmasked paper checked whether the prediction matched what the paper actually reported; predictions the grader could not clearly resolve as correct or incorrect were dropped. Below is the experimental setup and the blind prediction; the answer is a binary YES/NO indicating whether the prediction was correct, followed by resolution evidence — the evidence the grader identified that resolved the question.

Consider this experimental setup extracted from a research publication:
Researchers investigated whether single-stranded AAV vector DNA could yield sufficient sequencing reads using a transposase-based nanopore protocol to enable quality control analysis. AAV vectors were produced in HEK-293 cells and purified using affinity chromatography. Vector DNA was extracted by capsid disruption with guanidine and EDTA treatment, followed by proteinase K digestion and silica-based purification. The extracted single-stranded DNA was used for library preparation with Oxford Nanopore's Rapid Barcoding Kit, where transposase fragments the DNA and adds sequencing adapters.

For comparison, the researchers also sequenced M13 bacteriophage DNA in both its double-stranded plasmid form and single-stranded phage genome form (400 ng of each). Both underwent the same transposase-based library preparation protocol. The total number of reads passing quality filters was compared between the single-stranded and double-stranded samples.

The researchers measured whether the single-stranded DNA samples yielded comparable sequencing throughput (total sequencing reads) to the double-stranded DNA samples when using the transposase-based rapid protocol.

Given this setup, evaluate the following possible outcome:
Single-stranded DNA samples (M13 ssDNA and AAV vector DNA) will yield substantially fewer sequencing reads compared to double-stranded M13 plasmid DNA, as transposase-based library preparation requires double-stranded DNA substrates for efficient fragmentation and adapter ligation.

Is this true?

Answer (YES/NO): YES